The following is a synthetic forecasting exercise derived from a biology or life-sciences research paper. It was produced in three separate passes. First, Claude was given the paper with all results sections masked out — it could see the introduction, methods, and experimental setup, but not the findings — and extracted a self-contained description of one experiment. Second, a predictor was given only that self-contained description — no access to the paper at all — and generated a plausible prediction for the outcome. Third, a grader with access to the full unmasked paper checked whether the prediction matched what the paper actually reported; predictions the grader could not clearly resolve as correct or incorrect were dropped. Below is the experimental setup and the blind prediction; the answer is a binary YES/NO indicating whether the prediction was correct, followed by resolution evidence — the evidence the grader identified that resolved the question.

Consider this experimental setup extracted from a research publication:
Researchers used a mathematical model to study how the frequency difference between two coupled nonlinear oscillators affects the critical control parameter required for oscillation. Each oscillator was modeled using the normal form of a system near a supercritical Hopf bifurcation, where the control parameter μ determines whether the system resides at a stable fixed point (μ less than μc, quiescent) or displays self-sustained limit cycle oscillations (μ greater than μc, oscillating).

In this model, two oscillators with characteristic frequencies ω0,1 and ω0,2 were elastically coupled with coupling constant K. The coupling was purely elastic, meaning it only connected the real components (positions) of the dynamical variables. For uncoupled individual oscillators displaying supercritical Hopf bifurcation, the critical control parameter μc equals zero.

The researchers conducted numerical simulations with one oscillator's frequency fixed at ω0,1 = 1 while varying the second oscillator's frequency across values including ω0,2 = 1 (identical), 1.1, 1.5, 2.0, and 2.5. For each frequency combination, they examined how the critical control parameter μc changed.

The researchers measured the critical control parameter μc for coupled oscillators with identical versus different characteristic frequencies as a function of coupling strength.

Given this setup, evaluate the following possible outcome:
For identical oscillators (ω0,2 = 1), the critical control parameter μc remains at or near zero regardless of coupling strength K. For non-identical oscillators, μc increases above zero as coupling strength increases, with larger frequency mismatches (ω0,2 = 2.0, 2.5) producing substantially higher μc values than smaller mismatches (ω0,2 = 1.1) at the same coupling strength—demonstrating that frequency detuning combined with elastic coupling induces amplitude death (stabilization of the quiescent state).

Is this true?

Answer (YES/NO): NO